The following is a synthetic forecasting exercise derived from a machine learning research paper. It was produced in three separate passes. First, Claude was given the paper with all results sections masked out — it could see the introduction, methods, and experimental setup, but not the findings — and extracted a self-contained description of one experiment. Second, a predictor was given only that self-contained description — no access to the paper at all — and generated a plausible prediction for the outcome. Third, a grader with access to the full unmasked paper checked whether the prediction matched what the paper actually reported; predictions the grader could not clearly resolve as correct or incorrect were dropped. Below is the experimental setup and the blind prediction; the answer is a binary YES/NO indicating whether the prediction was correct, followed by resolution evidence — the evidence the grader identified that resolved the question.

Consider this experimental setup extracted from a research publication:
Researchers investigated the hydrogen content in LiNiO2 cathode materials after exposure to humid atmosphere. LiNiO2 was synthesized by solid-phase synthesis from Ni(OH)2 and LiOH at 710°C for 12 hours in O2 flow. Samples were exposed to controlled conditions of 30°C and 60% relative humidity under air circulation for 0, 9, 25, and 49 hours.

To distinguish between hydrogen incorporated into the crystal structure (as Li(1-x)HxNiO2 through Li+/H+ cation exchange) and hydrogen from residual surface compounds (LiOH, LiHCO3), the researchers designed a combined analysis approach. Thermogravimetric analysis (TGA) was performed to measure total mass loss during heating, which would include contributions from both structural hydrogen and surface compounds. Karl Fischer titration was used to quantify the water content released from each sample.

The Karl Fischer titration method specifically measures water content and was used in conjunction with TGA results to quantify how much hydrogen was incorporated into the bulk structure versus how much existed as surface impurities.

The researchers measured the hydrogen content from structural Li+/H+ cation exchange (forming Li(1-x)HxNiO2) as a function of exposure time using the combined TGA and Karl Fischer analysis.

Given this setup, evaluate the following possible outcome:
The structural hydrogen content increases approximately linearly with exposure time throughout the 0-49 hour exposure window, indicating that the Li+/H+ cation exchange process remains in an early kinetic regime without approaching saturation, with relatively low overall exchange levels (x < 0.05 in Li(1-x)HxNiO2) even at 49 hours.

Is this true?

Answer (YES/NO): NO